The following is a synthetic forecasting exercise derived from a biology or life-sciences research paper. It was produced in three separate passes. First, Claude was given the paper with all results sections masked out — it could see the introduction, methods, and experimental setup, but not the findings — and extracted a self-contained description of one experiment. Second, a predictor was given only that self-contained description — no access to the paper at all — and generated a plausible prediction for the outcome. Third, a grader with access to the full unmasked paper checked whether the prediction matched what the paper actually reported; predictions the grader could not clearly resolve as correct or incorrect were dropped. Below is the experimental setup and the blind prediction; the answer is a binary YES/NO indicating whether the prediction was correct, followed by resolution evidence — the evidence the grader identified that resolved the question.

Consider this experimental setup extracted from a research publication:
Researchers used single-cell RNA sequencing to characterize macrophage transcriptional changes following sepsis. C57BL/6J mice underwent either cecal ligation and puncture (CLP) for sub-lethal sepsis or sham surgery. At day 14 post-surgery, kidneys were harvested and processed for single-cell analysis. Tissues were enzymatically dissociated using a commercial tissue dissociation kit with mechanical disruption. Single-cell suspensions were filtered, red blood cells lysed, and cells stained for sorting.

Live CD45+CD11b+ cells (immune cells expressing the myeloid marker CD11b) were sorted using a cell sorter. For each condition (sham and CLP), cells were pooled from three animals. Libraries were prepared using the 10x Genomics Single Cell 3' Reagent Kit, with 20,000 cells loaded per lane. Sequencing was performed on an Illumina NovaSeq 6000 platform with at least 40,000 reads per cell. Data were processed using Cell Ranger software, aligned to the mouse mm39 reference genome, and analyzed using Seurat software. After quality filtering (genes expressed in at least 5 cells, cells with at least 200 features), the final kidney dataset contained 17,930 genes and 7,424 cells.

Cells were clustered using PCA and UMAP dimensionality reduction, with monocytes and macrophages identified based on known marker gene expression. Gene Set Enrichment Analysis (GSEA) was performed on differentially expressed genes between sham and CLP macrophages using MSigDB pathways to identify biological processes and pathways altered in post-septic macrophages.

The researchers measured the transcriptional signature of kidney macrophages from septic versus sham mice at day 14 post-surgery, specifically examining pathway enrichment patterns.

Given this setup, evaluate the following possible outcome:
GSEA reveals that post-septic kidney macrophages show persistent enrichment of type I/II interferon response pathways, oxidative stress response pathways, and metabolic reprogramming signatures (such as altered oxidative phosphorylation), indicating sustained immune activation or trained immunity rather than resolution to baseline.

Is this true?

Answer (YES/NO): NO